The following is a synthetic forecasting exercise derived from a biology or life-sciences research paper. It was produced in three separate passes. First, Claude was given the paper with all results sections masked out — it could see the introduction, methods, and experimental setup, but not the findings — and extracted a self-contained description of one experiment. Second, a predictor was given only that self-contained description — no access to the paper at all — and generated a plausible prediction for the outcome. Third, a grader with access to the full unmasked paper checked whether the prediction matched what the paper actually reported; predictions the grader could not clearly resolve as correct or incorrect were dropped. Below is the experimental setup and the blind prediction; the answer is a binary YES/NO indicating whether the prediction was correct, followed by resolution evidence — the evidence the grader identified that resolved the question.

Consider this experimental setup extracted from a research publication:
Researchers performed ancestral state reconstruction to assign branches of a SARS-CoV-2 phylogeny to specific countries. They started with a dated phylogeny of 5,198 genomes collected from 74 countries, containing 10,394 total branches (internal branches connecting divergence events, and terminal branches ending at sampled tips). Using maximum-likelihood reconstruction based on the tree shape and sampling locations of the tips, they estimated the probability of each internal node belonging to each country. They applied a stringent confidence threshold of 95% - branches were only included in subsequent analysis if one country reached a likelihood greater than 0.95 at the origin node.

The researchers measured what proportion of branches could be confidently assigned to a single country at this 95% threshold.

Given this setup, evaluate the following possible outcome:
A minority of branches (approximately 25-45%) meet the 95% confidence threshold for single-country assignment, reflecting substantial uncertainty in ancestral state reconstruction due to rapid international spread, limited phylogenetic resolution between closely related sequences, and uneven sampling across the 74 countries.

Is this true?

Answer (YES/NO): NO